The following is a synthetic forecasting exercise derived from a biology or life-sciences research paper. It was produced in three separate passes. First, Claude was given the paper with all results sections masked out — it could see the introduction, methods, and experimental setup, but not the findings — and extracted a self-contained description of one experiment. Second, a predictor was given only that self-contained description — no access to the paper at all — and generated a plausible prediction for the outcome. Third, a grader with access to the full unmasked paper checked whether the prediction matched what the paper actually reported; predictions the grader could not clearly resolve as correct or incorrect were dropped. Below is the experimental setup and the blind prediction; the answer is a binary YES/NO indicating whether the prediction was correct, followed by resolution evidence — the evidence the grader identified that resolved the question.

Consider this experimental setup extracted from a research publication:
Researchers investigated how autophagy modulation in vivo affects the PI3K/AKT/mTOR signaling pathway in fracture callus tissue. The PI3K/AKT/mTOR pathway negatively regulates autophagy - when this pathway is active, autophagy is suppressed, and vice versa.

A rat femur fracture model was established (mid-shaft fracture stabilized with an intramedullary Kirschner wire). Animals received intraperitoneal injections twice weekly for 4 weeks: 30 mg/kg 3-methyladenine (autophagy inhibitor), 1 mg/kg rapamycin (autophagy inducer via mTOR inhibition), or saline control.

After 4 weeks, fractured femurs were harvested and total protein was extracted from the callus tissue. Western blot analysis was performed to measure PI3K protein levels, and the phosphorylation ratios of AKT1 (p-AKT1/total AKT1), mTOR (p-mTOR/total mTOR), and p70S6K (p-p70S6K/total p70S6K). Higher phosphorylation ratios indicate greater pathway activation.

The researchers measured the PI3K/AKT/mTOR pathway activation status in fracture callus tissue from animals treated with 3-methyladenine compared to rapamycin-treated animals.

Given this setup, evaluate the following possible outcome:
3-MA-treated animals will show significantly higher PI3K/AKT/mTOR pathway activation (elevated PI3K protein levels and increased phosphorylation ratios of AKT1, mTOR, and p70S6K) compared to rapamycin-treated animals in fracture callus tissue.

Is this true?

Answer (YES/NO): YES